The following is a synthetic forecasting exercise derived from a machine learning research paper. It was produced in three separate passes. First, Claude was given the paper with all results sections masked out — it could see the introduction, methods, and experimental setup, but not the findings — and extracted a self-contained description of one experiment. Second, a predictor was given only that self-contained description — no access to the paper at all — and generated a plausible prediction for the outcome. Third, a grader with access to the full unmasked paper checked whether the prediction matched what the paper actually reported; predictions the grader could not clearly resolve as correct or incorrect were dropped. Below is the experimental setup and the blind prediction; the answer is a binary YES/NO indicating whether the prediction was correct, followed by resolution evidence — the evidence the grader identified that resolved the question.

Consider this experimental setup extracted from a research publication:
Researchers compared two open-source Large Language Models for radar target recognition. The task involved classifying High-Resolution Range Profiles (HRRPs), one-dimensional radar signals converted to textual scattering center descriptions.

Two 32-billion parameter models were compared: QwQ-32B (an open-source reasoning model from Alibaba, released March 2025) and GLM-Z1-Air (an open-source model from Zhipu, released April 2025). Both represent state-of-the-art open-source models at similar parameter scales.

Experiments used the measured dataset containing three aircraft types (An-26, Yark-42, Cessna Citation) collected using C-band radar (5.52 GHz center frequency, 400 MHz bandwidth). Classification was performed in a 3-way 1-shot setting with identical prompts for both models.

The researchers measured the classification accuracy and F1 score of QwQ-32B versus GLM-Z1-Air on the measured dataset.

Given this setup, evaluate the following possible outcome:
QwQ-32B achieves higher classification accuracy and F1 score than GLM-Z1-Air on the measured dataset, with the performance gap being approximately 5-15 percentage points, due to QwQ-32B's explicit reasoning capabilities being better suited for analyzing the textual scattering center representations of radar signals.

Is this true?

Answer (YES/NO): NO